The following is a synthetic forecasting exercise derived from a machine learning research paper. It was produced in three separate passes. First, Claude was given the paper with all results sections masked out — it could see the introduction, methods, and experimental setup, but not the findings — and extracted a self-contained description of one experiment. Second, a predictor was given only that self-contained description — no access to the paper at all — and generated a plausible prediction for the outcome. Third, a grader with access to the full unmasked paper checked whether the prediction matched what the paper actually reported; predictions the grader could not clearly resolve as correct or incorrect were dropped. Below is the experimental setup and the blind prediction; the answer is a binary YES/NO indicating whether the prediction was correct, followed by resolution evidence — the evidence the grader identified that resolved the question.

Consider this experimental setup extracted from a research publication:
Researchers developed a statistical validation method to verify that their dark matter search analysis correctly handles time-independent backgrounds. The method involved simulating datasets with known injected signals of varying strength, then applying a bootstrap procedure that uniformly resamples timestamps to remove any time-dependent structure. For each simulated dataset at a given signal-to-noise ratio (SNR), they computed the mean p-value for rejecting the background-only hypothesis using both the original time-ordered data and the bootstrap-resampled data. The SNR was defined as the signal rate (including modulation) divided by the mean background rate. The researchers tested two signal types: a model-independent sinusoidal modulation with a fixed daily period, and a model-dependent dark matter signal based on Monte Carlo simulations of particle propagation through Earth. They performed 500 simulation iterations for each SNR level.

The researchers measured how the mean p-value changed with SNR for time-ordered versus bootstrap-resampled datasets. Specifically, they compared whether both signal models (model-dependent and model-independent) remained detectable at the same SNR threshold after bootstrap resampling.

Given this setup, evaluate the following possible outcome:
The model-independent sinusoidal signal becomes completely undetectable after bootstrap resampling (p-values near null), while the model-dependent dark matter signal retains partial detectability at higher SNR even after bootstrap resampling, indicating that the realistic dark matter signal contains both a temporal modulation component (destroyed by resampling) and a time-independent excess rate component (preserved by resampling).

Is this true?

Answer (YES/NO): NO